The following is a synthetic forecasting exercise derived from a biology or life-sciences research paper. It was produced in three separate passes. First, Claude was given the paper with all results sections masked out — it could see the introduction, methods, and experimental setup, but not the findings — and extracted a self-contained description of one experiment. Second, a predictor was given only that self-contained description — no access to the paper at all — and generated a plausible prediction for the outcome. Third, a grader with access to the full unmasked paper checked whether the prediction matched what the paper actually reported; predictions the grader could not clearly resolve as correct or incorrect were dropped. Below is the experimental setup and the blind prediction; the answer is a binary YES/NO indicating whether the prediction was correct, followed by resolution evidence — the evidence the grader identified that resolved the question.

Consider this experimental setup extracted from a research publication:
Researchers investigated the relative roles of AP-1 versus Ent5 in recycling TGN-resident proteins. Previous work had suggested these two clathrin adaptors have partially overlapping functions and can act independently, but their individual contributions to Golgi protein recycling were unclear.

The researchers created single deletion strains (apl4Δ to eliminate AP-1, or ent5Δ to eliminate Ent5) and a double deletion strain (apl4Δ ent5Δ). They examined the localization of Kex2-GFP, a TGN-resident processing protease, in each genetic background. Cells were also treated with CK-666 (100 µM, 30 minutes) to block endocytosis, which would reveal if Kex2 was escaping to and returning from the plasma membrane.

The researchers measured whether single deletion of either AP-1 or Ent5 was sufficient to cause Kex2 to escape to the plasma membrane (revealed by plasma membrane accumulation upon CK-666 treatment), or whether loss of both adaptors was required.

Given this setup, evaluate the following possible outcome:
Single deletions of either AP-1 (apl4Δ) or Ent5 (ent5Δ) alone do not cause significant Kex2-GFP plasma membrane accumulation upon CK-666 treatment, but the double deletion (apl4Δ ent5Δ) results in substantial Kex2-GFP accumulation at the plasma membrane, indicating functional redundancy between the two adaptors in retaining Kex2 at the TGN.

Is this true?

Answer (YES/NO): YES